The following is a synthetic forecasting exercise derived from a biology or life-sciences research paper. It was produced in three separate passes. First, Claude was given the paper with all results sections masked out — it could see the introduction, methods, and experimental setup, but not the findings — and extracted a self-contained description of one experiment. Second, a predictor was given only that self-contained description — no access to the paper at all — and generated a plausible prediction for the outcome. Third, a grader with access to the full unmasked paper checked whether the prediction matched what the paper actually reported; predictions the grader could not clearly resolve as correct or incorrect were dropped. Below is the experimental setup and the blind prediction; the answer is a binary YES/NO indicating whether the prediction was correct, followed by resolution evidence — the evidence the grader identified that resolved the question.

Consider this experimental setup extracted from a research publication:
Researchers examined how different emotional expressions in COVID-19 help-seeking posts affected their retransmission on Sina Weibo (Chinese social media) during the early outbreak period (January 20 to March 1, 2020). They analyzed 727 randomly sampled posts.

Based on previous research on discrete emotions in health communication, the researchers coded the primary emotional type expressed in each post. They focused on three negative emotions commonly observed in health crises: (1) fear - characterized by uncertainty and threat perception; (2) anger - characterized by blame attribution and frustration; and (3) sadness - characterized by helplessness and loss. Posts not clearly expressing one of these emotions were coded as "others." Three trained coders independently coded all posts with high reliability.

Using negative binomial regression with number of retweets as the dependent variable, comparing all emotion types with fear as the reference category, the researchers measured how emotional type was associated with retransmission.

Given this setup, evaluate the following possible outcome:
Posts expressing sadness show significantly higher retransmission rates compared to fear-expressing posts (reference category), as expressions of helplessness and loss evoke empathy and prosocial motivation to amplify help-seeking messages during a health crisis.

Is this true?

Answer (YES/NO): NO